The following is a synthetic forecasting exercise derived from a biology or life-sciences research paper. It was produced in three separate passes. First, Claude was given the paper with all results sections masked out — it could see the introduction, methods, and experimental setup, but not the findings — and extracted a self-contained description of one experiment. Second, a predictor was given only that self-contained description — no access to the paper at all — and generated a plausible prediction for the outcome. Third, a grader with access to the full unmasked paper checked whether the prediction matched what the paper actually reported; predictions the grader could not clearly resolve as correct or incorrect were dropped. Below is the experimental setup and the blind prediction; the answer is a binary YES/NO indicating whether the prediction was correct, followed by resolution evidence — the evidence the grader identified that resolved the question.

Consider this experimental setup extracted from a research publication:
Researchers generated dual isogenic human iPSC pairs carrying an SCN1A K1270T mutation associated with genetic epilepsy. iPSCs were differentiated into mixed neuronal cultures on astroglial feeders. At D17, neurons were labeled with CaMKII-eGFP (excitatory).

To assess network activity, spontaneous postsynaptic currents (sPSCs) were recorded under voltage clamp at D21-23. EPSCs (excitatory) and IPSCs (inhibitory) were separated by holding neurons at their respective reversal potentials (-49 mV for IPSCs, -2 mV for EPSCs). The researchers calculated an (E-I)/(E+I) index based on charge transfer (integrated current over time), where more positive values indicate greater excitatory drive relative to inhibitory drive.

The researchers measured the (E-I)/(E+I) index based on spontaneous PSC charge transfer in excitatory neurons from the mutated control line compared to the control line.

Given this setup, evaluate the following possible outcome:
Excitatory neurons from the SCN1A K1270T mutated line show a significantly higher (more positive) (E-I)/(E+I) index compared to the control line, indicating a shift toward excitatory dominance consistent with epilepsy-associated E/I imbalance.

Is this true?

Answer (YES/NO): YES